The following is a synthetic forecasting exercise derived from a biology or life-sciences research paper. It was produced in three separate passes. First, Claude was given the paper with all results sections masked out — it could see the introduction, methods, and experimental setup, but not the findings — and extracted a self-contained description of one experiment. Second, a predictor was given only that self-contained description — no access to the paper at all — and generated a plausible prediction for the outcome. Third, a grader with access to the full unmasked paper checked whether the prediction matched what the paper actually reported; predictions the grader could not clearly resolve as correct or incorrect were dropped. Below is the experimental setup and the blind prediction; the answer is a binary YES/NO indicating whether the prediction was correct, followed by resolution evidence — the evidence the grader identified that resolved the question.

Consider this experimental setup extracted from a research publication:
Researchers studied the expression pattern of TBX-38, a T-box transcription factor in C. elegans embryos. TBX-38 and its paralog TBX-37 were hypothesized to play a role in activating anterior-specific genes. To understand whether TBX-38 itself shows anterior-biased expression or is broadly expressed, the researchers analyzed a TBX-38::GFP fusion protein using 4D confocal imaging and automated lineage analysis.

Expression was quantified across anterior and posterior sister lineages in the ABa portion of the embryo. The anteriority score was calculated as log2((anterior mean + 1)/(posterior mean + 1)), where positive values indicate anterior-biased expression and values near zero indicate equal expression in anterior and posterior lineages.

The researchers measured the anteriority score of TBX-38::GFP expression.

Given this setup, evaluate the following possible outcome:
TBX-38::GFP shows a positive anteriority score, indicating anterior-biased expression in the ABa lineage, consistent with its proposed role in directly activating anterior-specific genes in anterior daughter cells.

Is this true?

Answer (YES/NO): NO